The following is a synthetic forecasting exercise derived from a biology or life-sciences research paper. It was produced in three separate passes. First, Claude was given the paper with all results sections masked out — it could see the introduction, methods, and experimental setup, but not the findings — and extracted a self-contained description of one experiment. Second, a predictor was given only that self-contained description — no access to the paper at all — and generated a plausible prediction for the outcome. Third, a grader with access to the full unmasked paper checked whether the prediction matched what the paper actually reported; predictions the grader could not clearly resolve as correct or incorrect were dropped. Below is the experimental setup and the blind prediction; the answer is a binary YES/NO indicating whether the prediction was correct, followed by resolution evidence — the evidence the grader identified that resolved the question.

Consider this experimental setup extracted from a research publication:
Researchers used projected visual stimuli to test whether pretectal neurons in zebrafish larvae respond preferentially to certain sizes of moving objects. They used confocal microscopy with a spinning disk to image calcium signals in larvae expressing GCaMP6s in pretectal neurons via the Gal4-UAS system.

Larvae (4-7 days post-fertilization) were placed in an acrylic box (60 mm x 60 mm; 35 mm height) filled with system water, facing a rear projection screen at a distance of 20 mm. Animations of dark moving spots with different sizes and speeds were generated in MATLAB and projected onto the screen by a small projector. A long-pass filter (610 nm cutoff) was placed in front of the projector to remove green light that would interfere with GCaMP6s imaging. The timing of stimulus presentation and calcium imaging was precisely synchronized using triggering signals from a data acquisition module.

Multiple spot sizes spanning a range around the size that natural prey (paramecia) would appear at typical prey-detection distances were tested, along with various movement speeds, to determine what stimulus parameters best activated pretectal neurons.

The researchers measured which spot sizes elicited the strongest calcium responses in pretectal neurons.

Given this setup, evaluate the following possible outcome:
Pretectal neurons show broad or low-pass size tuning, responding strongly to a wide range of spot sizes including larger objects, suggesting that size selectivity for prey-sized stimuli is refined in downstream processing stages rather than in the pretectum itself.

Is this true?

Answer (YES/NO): NO